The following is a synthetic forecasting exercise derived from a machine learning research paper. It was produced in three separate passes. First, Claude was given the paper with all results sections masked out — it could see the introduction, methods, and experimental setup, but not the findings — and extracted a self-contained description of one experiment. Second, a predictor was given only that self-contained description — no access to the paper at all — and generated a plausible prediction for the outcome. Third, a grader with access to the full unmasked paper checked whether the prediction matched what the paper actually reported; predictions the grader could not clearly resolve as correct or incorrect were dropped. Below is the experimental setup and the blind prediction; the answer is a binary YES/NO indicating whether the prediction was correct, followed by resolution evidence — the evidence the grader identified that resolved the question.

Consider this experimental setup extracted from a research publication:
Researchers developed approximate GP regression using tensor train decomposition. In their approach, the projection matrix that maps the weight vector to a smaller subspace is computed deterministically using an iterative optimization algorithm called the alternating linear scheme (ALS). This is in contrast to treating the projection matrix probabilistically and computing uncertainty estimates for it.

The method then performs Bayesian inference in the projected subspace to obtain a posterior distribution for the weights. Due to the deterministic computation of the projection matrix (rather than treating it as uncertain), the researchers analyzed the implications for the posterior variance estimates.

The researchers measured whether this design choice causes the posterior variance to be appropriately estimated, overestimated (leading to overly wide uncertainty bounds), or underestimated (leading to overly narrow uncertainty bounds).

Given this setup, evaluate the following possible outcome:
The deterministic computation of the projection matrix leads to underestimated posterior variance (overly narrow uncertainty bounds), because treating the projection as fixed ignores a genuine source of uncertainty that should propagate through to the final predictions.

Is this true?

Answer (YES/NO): YES